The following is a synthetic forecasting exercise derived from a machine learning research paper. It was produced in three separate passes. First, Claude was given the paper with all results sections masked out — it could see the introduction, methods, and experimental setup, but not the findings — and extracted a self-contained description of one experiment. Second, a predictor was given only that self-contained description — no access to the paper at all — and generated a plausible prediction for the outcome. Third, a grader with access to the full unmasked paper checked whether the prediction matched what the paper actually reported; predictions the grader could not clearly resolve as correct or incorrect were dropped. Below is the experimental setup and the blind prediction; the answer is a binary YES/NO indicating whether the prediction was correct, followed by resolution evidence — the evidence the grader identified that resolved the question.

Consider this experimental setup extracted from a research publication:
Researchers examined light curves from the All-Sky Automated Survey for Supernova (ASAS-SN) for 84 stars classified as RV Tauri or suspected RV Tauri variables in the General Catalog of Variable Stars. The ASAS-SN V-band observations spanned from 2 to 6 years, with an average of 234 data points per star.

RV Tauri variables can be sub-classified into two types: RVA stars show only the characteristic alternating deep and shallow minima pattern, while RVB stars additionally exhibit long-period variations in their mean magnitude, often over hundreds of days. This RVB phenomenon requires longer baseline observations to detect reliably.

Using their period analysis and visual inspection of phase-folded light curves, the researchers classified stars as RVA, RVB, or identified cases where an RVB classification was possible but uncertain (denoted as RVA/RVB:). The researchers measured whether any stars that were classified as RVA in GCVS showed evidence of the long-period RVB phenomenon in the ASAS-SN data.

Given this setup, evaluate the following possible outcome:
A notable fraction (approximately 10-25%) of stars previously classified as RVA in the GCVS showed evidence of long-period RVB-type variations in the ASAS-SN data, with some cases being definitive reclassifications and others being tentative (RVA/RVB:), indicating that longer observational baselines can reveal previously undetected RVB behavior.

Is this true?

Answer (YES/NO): NO